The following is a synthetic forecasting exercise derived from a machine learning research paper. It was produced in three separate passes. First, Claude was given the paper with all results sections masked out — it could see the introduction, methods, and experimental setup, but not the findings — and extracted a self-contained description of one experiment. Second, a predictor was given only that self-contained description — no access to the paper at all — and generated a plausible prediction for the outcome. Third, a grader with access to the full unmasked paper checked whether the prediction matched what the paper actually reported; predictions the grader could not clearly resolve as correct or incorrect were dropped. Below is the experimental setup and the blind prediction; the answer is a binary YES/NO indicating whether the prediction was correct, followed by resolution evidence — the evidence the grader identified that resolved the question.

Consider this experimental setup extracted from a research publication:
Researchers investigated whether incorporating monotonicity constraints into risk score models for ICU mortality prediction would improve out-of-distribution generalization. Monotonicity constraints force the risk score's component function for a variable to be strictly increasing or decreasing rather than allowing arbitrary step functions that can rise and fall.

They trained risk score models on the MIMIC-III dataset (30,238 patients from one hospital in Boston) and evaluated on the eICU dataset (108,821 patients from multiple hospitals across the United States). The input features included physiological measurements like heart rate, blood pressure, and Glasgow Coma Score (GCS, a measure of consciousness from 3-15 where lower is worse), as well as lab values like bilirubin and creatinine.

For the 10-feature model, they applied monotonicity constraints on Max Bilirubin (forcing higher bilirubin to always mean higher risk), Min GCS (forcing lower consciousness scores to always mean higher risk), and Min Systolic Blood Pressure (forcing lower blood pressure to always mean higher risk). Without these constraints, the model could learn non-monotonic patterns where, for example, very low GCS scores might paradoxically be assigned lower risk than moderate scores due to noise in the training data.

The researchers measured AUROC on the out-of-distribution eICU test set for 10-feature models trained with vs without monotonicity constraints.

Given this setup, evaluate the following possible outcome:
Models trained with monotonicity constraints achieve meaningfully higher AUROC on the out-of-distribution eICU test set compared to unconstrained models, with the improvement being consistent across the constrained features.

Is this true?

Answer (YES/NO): NO